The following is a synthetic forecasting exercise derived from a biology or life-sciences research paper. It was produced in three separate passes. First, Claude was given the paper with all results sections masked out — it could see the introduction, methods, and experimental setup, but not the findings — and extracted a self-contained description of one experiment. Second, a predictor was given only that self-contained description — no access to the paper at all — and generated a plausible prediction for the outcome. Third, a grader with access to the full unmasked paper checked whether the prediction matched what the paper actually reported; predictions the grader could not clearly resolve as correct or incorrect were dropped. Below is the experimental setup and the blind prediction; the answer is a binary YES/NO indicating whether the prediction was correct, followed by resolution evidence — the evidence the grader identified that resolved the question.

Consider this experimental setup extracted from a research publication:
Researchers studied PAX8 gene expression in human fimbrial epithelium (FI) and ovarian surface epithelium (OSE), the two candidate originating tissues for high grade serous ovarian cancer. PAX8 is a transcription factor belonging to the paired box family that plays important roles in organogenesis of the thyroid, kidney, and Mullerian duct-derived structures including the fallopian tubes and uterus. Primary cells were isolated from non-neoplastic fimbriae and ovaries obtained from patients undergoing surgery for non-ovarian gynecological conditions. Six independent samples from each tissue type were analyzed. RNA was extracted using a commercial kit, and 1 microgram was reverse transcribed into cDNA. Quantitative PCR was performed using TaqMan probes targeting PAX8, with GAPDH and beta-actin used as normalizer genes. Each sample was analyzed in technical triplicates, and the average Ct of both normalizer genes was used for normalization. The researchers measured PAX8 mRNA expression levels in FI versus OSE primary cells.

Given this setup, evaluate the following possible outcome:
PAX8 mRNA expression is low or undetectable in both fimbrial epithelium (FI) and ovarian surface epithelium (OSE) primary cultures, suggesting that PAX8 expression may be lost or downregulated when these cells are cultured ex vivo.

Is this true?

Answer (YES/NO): NO